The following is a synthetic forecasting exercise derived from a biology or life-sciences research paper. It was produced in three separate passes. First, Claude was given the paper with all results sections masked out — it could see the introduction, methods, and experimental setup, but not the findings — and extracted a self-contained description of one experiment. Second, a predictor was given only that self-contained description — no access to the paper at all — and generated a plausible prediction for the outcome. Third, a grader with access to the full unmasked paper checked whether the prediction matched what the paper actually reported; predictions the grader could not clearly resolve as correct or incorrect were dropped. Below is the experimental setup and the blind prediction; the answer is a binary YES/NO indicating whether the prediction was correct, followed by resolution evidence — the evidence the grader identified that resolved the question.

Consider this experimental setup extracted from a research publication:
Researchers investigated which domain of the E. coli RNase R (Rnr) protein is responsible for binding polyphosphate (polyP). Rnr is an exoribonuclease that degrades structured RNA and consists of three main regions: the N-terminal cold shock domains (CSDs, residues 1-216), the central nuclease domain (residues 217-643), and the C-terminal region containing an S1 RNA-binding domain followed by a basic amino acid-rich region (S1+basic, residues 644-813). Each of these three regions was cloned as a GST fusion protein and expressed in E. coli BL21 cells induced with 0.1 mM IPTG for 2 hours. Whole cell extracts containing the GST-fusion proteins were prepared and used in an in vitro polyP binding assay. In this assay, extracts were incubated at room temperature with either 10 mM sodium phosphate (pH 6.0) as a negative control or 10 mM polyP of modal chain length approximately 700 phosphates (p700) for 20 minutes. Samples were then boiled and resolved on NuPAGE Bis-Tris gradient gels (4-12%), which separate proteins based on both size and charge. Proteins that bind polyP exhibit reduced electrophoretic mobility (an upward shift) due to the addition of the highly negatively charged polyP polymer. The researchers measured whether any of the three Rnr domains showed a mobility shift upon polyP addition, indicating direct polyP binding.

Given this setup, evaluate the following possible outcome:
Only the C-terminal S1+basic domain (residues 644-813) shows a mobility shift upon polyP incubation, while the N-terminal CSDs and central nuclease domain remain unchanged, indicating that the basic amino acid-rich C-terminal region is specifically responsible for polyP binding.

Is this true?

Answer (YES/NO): YES